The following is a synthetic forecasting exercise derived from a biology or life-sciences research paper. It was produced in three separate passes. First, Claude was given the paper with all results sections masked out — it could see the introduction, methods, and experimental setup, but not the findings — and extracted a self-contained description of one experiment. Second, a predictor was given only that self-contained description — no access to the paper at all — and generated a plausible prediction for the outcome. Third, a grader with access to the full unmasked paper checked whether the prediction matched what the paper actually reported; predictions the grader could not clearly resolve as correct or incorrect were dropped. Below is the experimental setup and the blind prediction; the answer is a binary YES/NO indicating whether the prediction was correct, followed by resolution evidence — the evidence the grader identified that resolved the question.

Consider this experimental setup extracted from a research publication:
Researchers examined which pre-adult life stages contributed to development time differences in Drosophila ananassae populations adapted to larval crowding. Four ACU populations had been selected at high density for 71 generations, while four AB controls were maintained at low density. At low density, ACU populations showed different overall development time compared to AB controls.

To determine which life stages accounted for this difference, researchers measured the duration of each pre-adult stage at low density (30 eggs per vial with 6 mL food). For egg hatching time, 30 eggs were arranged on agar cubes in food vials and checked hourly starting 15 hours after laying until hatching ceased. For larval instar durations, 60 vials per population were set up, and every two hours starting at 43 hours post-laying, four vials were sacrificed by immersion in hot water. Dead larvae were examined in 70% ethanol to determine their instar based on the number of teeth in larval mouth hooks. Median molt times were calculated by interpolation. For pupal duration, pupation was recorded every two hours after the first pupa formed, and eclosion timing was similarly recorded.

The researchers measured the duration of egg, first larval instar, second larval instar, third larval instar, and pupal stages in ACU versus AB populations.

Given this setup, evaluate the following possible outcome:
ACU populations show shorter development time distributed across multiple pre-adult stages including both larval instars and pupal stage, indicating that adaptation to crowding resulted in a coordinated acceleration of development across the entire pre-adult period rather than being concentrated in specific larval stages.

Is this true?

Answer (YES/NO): NO